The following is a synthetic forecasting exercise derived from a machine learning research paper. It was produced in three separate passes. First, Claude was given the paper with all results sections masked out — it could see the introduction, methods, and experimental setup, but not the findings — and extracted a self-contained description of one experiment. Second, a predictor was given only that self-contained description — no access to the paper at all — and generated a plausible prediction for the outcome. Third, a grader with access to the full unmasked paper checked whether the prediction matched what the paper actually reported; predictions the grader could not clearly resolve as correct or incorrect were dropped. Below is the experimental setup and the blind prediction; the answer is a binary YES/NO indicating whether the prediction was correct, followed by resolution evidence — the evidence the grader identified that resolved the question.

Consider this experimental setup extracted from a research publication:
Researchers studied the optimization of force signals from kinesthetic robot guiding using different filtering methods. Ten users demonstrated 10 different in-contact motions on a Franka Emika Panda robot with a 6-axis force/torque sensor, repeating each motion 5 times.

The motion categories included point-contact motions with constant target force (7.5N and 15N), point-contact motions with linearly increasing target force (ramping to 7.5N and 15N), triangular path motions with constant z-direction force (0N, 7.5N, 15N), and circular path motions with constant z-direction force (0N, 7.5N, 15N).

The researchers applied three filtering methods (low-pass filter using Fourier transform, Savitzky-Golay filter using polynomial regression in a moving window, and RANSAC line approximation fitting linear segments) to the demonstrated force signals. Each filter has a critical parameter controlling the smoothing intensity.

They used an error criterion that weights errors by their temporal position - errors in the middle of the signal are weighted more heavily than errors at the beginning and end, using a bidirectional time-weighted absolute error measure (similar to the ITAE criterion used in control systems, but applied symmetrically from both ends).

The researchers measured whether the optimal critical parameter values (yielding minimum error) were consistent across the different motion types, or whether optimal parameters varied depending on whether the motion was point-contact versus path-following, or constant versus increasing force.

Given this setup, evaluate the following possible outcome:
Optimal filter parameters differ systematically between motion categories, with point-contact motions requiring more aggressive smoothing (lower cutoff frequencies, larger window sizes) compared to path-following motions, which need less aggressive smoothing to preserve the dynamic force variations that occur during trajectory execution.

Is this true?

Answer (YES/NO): NO